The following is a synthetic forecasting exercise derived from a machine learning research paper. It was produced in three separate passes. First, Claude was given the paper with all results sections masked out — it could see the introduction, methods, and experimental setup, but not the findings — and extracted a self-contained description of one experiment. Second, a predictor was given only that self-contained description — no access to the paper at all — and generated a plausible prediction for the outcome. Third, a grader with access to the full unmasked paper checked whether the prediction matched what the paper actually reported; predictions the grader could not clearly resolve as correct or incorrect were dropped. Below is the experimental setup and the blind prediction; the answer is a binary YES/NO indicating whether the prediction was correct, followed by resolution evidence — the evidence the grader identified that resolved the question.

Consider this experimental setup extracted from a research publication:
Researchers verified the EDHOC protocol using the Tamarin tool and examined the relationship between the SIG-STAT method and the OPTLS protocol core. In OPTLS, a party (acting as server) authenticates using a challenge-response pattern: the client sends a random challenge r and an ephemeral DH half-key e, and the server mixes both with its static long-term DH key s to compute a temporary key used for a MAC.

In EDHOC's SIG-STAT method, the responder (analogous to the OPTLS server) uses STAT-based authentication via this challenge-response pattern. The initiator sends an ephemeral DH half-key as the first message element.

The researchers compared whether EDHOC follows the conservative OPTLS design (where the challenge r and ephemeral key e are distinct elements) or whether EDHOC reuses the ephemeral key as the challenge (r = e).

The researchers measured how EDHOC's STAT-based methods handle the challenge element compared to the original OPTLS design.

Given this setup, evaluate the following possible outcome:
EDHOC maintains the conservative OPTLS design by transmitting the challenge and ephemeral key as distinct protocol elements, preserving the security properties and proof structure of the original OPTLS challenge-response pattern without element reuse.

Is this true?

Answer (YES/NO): NO